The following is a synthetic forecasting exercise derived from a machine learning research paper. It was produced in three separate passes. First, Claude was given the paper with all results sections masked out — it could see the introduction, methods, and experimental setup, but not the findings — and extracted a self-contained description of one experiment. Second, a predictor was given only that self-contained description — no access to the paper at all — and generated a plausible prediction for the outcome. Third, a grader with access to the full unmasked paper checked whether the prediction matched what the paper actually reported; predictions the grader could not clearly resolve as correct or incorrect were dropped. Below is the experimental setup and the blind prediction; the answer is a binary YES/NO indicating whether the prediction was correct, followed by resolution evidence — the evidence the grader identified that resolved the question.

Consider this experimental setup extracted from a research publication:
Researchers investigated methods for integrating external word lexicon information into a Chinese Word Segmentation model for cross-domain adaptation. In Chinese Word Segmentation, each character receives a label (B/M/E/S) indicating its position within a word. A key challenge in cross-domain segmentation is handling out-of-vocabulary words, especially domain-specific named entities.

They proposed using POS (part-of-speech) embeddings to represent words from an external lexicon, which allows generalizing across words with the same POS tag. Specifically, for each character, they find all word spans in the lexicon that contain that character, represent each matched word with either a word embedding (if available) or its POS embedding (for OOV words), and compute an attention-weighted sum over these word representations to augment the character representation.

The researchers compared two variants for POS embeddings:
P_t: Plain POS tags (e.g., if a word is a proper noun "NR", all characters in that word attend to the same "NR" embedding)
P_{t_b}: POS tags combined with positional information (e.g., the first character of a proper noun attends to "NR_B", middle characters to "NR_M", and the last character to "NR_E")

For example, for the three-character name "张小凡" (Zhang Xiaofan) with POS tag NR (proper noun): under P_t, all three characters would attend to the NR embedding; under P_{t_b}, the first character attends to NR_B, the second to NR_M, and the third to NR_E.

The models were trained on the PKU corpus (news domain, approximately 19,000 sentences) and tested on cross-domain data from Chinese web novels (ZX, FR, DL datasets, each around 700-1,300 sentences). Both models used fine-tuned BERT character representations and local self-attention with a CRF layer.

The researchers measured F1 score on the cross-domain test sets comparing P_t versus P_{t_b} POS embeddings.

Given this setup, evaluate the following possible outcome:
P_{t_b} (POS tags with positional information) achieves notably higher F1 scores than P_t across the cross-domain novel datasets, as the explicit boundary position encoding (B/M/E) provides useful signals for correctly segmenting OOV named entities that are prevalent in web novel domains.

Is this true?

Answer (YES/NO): YES